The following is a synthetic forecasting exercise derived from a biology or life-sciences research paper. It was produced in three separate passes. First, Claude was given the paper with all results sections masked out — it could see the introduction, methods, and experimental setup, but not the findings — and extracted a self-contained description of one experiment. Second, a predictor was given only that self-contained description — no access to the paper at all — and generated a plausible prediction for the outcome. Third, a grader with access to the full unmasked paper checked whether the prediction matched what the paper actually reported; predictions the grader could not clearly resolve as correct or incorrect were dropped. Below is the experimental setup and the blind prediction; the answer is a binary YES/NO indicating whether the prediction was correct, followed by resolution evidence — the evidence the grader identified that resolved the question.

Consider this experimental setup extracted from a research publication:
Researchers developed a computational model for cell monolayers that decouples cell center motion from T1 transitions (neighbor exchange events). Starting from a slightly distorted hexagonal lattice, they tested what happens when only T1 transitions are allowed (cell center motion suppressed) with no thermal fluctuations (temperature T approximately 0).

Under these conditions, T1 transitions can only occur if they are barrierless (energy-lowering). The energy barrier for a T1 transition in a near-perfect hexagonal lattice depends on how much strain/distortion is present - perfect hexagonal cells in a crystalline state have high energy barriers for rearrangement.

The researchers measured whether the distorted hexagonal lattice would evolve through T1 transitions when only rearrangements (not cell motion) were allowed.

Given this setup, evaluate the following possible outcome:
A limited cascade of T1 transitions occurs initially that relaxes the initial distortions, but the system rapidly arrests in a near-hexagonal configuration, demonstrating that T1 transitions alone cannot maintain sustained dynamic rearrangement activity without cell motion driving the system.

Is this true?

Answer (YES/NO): NO